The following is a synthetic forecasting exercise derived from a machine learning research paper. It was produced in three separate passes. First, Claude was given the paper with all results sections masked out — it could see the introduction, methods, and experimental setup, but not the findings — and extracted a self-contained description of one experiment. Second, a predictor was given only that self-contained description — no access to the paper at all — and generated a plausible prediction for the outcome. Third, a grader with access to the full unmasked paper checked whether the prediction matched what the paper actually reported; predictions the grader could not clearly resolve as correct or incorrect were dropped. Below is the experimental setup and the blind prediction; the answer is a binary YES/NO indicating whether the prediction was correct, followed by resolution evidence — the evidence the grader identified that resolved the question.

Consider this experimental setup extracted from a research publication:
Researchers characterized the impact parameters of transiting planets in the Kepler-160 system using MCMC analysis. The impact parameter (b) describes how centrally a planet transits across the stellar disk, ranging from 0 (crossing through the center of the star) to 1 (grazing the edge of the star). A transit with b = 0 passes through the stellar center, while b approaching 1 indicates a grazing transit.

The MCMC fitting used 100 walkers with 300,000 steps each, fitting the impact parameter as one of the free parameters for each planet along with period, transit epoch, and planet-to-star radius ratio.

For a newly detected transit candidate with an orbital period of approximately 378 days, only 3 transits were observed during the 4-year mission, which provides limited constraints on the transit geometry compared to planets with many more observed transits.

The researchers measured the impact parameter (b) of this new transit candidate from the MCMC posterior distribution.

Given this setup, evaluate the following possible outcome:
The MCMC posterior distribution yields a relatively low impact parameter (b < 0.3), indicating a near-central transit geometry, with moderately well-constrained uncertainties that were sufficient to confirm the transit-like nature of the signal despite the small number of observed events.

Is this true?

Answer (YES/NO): NO